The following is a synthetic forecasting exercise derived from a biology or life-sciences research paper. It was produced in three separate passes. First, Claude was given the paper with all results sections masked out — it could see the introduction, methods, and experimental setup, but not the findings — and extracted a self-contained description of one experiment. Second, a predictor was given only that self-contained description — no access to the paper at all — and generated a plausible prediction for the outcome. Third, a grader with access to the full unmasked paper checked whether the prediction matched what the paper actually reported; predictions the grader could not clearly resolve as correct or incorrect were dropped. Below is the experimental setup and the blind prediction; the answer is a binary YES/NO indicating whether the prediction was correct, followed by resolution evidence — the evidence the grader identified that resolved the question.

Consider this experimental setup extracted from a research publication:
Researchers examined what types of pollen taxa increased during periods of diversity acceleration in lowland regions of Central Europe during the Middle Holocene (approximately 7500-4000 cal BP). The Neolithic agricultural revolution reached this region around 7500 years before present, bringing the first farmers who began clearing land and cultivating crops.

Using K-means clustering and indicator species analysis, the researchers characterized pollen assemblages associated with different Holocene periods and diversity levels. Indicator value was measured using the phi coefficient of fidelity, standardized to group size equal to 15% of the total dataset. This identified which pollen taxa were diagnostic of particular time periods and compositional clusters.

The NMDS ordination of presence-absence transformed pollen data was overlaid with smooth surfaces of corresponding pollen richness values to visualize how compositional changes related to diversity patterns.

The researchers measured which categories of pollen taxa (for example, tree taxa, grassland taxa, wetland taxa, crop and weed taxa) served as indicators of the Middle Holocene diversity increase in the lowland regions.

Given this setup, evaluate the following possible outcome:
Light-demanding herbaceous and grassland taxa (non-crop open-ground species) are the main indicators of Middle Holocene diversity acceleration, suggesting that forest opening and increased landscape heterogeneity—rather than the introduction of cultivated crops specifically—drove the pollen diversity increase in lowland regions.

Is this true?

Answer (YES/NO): NO